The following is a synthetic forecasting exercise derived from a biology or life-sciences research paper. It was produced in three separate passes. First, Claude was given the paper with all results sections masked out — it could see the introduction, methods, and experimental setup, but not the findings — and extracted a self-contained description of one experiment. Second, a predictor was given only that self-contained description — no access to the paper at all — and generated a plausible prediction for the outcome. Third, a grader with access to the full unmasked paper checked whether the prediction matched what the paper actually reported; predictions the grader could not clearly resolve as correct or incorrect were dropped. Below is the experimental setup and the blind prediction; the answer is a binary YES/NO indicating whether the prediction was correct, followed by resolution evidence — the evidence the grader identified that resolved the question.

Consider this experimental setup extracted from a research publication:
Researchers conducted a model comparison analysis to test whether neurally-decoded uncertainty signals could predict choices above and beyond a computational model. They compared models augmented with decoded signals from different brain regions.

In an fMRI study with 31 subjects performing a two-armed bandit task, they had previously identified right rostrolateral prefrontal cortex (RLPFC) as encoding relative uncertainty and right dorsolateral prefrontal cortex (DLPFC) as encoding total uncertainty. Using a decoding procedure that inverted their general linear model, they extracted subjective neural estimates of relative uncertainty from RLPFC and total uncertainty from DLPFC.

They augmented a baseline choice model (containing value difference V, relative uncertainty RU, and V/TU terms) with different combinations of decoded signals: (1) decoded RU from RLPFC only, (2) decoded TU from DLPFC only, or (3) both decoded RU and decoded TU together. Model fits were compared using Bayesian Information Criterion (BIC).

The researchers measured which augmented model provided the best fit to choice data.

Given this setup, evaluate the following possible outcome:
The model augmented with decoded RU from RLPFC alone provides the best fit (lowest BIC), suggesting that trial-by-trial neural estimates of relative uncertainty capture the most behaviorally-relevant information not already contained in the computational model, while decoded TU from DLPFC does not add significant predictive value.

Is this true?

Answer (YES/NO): NO